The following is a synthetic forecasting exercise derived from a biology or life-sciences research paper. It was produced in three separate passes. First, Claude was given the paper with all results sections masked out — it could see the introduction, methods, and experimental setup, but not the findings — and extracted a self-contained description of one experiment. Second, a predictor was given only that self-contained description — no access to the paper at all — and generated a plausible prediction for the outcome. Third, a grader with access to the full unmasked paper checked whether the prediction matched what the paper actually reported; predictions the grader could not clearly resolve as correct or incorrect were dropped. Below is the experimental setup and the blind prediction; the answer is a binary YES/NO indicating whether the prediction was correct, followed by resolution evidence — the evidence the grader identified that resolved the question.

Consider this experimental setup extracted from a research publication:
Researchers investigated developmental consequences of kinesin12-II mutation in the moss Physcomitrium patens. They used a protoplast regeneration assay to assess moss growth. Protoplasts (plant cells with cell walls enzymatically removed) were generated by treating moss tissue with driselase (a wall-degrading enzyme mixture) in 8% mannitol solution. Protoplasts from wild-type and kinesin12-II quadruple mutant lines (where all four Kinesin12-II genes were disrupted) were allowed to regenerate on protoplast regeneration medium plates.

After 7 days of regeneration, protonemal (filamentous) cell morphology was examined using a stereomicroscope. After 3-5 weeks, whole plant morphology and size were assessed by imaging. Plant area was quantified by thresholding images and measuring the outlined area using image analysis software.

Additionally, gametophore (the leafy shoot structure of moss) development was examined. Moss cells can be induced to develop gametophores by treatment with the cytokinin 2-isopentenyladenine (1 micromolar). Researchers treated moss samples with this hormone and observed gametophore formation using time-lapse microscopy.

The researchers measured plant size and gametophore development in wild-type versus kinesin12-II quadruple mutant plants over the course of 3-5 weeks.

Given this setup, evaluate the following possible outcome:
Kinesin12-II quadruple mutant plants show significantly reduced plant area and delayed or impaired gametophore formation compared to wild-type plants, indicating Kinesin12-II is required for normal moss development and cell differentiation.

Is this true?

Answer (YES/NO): YES